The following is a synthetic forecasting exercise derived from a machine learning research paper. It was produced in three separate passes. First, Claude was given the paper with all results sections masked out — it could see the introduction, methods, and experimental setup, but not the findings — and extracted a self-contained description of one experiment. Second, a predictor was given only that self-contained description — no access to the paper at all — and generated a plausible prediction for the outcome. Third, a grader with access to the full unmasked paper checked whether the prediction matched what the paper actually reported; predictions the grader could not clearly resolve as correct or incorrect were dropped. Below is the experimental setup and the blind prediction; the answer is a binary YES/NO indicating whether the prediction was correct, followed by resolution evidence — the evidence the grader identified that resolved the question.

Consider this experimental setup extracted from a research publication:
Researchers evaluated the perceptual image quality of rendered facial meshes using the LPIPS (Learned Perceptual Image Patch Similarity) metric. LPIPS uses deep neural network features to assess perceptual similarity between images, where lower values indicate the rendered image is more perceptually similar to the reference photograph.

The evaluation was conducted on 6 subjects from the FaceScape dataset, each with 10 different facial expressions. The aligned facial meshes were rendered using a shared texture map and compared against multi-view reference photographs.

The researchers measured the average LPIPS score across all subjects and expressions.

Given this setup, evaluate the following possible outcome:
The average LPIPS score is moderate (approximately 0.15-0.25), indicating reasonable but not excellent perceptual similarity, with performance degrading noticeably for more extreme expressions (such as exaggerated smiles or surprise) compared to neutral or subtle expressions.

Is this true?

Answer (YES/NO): NO